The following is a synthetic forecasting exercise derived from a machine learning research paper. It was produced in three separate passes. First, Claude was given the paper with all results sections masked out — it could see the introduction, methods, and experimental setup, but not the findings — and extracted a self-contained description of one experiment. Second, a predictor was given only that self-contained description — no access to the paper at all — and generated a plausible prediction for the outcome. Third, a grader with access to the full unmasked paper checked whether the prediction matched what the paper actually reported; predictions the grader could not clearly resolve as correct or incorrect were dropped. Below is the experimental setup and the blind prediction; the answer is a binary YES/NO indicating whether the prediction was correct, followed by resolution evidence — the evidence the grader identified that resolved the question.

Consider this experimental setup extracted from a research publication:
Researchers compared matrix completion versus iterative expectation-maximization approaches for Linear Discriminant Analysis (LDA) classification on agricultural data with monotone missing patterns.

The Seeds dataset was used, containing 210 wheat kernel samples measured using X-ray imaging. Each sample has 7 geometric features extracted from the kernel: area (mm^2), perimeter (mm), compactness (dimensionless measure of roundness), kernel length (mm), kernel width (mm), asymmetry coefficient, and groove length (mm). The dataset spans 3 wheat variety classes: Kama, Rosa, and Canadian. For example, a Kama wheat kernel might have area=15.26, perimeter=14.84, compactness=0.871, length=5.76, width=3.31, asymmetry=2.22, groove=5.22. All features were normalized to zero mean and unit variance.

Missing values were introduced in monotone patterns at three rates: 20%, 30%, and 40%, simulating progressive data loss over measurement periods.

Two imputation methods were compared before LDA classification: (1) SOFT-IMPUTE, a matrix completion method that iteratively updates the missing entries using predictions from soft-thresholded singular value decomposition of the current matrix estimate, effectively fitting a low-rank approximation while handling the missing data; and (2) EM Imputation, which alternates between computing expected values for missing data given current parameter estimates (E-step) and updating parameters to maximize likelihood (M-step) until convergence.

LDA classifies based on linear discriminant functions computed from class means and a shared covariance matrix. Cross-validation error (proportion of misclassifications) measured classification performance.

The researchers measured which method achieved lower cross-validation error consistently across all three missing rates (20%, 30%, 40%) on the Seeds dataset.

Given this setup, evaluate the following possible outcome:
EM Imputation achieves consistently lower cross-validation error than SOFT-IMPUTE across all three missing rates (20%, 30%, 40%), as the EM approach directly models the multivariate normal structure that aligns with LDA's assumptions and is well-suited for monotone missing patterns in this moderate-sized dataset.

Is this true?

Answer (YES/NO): NO